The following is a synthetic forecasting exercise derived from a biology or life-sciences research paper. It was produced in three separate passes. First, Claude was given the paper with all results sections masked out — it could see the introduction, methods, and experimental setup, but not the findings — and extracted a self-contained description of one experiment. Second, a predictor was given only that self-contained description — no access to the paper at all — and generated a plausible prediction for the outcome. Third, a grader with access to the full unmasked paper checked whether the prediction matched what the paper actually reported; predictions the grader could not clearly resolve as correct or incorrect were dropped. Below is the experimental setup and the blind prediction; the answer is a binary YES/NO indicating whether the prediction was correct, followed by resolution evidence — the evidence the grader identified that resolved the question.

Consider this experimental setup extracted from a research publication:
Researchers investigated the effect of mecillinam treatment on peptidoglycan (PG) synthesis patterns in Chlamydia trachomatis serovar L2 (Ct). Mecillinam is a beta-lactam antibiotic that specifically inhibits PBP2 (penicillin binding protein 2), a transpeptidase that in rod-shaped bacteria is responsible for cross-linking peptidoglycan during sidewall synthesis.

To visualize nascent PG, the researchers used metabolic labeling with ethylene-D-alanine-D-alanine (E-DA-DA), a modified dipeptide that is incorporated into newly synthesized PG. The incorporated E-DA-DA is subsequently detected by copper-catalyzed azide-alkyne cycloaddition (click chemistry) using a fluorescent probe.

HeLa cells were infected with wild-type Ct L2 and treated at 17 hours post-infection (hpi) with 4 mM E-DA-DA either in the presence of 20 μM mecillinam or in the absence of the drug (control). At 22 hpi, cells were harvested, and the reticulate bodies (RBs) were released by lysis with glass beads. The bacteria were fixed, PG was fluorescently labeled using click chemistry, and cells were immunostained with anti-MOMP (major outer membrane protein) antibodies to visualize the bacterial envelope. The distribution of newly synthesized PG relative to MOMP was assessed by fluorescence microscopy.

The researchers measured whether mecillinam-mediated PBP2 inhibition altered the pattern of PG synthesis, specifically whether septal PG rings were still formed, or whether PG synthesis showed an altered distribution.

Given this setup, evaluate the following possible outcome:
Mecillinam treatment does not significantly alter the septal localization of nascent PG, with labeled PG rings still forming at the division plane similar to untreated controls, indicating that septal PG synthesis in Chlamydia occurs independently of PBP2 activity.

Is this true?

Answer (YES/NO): NO